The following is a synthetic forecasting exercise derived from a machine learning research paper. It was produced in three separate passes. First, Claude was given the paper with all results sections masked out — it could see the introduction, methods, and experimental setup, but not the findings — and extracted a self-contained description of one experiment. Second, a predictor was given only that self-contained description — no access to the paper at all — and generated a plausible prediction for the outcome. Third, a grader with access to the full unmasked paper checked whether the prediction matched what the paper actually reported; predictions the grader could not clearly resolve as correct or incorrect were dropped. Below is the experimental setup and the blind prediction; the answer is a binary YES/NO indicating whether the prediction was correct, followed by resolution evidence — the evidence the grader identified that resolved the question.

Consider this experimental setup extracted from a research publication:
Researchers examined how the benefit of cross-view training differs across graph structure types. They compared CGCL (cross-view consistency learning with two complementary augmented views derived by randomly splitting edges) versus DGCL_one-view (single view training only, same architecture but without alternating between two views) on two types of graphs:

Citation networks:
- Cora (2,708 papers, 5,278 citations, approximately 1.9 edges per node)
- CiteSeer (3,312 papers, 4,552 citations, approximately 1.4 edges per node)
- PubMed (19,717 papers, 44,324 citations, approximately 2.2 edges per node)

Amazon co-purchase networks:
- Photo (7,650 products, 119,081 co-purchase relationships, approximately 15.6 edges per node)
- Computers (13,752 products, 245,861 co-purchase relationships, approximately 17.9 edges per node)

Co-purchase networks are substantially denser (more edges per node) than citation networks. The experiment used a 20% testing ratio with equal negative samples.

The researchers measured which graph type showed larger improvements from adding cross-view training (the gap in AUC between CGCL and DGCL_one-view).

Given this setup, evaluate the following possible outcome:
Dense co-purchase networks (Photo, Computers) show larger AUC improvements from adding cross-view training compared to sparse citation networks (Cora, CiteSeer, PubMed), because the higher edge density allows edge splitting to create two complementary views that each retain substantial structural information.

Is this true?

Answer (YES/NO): NO